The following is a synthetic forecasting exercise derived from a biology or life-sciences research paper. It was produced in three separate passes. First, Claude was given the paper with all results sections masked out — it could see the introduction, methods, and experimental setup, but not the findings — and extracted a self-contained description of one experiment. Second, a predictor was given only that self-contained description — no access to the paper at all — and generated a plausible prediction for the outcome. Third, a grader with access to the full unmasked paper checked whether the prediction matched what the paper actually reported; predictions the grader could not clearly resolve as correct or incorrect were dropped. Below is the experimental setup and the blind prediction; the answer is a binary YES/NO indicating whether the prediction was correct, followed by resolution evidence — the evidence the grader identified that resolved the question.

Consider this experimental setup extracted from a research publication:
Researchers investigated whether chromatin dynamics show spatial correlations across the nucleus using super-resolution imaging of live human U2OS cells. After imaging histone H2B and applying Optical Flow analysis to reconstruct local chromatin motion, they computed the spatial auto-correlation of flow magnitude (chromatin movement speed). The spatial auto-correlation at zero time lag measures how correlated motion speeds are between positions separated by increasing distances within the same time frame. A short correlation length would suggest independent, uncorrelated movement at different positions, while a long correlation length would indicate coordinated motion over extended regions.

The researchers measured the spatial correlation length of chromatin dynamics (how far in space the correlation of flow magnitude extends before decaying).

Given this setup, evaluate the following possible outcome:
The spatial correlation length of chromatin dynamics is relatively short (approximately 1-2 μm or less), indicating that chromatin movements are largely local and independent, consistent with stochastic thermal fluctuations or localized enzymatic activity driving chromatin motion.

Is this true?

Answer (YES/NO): NO